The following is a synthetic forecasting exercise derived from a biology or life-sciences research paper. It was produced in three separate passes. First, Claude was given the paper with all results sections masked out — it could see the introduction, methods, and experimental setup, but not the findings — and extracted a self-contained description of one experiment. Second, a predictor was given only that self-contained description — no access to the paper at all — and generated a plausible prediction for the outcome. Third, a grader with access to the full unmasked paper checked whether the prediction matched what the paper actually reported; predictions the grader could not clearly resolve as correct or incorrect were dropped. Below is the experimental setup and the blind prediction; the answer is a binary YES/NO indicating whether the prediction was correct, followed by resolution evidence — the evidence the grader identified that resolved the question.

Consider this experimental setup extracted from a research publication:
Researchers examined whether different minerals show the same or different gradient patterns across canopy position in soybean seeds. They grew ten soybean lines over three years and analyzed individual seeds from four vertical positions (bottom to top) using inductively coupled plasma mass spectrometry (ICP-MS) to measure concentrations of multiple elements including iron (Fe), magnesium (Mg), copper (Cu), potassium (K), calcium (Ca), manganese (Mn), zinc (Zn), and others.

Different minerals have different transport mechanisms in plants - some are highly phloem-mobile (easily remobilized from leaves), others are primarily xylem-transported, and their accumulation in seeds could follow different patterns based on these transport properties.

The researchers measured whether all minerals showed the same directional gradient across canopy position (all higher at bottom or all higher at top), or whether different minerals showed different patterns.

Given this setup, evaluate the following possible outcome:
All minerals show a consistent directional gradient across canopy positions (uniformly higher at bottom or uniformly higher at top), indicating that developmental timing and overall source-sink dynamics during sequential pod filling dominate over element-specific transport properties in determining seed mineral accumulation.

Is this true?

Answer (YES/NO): NO